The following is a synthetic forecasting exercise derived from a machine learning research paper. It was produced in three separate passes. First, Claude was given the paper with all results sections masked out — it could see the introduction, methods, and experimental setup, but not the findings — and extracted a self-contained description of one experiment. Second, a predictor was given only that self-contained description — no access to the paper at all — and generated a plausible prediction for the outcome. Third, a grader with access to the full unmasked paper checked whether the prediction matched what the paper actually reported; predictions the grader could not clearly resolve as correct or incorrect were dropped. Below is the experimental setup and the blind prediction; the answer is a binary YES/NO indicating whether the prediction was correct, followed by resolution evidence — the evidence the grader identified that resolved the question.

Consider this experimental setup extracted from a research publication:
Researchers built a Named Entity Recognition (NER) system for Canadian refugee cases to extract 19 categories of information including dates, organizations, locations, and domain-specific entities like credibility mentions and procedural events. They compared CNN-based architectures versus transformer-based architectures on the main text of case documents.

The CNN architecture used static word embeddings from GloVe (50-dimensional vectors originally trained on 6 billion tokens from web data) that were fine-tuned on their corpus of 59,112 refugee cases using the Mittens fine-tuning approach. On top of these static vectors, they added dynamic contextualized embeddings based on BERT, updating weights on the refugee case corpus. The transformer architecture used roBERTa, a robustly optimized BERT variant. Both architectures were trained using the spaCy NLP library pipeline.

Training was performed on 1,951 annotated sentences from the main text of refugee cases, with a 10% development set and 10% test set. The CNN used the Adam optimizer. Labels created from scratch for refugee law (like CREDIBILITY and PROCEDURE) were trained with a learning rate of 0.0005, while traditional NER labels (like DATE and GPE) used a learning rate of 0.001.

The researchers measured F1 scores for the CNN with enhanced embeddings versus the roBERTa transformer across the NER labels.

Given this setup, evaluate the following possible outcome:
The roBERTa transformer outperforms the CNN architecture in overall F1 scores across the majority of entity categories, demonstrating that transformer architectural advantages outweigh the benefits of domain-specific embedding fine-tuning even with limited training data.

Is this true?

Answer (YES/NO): NO